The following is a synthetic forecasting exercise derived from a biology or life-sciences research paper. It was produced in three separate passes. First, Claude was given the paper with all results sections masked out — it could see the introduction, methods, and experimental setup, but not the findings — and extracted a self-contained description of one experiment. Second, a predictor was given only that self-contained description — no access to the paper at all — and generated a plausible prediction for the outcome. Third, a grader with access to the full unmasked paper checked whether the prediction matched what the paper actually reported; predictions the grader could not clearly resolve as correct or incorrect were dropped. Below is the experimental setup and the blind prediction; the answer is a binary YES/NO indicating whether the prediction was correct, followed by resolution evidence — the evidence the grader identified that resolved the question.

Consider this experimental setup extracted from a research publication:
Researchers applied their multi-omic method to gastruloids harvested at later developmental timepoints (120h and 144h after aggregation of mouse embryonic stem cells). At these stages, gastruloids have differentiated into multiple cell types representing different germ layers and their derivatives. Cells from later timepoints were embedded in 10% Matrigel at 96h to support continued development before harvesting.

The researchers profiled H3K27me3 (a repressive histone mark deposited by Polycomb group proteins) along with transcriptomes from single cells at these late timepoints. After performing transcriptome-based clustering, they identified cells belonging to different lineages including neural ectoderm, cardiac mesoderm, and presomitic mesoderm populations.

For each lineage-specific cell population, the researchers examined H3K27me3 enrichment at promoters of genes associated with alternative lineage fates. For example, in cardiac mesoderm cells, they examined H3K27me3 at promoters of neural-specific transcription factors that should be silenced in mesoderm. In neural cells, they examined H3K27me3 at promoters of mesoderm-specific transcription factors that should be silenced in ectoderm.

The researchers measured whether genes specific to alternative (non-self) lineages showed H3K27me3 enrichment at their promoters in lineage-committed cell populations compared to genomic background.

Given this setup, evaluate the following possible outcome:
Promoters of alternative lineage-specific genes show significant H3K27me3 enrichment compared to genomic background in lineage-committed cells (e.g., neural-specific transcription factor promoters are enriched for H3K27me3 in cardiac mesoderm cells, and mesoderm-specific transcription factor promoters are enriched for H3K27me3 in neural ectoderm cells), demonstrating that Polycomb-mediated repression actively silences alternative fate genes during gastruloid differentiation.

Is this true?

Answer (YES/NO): YES